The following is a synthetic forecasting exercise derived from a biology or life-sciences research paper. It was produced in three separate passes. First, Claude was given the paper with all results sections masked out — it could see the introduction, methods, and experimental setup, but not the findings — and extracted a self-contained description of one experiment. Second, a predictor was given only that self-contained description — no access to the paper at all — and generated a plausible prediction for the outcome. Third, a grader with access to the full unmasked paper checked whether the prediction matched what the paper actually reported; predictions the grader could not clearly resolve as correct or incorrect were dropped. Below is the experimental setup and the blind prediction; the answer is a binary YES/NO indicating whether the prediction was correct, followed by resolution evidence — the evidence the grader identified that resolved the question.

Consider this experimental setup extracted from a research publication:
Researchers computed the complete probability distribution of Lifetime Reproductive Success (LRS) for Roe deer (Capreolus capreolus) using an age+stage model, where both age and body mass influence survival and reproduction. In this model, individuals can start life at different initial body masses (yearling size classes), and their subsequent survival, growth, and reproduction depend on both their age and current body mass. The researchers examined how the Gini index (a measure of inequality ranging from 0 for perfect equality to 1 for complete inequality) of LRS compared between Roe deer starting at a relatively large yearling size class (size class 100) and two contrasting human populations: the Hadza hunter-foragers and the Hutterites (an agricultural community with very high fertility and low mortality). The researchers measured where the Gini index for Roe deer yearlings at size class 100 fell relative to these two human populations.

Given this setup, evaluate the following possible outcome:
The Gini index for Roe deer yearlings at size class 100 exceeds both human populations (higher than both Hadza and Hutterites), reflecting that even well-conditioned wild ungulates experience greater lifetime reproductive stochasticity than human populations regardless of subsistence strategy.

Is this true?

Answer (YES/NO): NO